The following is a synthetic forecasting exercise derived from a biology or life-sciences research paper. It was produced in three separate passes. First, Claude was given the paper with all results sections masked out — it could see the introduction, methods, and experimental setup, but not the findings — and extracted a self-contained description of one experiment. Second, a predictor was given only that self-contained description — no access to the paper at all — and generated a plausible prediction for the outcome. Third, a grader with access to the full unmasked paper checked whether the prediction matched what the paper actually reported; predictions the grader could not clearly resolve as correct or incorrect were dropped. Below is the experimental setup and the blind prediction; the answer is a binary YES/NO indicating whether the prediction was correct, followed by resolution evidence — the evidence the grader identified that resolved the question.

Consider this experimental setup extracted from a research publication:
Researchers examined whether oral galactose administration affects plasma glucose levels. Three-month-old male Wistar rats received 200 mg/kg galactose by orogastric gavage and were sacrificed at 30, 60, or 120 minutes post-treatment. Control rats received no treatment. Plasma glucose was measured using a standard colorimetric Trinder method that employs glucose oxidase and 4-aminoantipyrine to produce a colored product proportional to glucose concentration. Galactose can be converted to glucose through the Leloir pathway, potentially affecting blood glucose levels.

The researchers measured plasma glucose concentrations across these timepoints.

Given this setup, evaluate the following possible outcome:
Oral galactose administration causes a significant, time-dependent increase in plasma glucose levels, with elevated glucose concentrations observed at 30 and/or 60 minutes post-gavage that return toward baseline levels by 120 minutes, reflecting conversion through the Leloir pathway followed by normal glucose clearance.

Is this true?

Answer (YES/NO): NO